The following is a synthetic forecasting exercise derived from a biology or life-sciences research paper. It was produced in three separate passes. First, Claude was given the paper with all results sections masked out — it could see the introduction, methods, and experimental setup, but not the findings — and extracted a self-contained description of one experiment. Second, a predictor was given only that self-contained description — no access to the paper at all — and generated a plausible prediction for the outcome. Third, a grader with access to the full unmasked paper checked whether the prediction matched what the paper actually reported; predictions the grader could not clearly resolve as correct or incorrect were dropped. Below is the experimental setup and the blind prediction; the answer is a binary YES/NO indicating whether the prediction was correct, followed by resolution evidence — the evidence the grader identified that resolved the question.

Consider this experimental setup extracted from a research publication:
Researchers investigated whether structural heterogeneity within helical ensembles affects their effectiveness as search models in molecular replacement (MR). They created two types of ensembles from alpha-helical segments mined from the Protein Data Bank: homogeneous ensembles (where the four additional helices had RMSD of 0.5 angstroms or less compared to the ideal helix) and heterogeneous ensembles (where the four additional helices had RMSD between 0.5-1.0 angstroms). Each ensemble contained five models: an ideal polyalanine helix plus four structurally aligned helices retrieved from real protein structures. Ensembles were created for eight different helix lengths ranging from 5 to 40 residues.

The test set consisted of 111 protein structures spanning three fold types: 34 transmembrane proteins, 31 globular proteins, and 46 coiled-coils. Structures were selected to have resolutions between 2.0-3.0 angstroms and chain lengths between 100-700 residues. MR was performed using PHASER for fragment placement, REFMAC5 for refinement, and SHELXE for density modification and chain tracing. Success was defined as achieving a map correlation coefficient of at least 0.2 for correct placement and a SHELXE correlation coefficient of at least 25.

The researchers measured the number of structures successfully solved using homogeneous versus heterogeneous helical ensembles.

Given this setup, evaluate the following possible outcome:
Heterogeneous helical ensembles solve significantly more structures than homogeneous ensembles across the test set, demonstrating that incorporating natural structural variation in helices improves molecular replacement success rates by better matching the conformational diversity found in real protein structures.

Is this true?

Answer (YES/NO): NO